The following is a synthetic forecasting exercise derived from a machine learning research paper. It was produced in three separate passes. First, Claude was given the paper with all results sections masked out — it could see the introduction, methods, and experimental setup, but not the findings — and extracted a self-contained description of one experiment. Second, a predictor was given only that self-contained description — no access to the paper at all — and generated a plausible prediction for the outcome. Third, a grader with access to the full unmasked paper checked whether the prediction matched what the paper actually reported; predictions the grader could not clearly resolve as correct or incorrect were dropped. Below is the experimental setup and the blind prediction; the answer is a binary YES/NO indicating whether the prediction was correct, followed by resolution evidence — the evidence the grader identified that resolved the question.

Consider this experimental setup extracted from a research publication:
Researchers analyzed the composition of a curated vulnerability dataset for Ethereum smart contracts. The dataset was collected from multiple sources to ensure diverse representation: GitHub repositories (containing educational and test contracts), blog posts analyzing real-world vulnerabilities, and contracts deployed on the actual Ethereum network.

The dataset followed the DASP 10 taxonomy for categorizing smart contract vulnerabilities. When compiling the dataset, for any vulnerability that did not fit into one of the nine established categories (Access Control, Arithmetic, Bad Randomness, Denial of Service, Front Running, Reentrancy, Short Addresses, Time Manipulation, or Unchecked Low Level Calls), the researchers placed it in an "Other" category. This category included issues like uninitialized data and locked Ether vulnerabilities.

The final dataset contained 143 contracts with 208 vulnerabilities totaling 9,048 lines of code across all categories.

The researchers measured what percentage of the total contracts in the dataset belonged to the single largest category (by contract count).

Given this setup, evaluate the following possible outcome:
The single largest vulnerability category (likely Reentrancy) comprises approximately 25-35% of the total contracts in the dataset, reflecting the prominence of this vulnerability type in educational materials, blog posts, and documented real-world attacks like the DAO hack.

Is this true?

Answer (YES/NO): NO